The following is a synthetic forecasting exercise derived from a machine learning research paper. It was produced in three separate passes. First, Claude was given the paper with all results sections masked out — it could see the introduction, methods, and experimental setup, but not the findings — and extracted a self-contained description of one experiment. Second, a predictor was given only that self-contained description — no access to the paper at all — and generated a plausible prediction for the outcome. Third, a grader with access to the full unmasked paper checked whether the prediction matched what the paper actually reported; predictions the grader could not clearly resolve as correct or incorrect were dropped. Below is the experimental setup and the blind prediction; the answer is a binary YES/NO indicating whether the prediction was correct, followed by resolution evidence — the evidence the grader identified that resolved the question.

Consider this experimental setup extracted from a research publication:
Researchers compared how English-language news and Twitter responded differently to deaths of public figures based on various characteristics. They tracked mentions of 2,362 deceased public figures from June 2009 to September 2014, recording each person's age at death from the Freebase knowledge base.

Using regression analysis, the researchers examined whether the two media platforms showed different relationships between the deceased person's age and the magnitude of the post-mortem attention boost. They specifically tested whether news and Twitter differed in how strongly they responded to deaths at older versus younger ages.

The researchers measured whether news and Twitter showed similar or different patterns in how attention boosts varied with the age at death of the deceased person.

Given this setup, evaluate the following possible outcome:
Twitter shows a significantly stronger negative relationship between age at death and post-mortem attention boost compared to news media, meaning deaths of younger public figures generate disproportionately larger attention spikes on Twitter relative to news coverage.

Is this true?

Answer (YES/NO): YES